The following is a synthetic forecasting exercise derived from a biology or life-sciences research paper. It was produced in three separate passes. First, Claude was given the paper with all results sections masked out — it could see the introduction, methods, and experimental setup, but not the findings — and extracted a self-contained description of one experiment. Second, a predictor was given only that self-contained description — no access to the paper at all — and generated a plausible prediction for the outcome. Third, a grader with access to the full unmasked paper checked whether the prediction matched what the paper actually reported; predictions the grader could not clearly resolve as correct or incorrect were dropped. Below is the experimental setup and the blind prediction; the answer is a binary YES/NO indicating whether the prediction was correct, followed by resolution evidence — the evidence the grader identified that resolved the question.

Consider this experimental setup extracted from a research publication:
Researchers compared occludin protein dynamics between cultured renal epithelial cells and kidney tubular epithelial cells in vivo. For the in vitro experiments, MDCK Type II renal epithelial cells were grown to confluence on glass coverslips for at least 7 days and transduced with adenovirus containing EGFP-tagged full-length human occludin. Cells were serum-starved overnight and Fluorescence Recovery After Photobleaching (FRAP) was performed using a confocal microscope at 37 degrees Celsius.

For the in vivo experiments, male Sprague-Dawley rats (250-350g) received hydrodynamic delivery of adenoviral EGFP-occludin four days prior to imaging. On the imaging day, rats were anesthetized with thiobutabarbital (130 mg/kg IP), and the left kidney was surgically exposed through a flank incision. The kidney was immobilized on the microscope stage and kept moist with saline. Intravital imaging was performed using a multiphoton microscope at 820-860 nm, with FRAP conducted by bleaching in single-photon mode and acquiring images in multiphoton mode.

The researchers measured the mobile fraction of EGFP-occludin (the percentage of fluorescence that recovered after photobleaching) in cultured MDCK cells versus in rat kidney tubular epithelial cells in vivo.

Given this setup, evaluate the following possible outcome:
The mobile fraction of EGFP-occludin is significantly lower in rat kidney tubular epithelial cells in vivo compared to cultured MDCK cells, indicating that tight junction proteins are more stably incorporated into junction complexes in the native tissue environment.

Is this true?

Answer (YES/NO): YES